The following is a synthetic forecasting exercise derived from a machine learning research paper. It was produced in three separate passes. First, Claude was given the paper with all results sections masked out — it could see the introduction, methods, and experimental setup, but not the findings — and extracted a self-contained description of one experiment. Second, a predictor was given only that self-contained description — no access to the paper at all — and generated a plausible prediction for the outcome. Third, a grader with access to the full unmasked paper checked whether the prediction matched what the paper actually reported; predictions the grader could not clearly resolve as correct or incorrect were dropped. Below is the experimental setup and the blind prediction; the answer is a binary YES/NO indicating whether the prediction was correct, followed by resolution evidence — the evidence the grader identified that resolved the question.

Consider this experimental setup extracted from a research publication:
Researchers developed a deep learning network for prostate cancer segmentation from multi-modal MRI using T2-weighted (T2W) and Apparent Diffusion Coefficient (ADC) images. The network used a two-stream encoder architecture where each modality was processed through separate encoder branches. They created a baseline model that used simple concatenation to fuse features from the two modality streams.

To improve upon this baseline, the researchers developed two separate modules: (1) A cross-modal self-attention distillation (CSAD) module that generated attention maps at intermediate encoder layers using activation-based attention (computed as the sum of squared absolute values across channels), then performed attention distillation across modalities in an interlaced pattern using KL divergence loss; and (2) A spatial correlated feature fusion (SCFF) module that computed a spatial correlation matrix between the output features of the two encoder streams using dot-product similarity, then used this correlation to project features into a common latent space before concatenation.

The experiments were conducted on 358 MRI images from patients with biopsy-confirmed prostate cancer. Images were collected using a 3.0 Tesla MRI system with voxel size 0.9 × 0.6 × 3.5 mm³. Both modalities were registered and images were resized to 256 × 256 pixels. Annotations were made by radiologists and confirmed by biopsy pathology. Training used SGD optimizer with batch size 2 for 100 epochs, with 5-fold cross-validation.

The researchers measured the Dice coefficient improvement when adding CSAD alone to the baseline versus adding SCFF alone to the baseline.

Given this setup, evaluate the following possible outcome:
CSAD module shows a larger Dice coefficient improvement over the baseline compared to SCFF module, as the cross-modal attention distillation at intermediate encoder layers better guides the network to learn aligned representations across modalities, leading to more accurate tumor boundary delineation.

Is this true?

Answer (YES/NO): YES